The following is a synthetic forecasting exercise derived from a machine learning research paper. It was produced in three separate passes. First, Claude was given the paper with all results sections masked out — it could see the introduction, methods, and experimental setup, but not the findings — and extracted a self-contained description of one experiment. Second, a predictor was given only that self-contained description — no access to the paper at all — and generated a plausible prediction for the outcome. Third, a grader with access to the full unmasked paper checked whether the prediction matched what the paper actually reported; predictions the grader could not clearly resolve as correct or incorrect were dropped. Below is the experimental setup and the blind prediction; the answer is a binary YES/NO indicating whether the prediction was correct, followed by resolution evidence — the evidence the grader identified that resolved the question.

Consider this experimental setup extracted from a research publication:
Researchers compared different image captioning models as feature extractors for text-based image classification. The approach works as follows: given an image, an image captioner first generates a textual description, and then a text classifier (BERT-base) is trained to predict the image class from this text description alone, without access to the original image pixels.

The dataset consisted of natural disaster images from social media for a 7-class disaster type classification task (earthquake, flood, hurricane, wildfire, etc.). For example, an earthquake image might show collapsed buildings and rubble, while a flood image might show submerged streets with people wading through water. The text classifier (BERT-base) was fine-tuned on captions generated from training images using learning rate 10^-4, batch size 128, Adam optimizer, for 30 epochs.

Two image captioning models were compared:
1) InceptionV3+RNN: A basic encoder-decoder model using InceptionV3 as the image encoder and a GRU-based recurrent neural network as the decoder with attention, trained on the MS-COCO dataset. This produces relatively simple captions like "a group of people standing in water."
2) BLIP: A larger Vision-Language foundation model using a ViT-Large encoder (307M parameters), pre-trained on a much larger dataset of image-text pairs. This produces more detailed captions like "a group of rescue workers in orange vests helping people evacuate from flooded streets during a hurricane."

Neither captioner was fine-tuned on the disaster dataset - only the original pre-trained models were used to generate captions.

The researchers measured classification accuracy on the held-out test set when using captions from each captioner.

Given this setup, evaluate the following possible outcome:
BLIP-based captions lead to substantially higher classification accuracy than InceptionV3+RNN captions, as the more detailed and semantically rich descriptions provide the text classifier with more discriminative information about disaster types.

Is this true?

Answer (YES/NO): YES